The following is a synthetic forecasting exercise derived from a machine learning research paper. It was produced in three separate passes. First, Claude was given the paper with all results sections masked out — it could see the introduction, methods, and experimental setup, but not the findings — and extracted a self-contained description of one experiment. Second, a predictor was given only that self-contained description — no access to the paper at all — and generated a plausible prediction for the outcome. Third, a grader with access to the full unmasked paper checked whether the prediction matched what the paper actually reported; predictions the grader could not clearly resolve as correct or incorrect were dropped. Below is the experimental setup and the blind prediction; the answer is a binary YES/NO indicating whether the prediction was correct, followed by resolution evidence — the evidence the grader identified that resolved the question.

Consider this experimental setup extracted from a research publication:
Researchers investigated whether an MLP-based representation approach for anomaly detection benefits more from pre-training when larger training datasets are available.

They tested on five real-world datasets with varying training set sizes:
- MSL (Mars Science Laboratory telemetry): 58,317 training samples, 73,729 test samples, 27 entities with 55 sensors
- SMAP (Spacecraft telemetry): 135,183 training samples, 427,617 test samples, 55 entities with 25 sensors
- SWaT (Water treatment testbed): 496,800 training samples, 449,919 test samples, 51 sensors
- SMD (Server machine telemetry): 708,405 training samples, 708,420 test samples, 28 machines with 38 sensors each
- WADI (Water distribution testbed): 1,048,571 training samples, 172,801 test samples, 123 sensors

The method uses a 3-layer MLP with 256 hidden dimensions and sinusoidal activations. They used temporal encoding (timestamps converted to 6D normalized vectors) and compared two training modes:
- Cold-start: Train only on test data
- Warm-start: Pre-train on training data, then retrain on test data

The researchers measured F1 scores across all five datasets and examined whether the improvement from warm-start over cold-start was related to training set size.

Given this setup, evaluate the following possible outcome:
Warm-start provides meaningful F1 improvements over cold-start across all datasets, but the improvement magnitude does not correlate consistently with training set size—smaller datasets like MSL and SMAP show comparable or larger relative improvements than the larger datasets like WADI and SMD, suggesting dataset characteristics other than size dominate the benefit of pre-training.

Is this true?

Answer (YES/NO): NO